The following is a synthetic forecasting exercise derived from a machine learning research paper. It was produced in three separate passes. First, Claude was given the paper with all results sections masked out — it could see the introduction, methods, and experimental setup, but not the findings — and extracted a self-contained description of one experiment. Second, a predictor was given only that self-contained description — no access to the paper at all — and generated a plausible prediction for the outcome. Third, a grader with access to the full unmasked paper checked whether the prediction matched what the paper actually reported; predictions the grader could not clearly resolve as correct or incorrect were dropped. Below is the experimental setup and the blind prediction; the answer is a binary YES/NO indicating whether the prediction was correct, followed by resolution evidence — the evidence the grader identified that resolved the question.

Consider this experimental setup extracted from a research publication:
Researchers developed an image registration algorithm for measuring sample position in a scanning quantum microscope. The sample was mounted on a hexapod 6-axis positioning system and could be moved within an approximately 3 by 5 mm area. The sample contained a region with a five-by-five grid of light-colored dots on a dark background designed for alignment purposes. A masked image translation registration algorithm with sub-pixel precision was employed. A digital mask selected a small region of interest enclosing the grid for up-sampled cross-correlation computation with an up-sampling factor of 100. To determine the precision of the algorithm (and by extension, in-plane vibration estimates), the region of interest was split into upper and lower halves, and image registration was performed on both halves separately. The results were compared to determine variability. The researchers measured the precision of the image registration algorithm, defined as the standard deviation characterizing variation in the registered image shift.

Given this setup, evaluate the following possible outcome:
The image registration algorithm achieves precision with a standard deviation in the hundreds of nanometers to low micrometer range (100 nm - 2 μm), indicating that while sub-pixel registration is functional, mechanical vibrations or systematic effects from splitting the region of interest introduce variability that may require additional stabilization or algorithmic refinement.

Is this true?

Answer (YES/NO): NO